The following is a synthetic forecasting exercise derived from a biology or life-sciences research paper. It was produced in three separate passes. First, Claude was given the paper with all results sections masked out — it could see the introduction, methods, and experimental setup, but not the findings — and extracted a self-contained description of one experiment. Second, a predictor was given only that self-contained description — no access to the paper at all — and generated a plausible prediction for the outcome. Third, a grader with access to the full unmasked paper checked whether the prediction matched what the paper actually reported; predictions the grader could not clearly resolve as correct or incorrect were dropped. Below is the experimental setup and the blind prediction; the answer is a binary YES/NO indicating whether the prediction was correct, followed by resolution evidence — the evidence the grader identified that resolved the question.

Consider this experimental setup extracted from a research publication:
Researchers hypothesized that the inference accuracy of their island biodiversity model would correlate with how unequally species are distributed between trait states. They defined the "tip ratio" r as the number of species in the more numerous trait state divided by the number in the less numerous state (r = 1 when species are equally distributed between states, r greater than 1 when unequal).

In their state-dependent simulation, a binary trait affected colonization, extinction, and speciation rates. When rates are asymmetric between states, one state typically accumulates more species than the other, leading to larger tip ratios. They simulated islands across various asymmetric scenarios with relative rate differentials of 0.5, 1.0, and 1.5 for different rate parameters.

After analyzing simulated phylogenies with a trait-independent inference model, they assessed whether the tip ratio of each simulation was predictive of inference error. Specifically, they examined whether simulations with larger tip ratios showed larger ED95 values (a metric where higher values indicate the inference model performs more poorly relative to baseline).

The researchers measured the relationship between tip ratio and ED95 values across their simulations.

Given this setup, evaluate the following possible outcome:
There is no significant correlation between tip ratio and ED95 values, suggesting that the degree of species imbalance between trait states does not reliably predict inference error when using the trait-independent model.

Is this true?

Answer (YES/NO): YES